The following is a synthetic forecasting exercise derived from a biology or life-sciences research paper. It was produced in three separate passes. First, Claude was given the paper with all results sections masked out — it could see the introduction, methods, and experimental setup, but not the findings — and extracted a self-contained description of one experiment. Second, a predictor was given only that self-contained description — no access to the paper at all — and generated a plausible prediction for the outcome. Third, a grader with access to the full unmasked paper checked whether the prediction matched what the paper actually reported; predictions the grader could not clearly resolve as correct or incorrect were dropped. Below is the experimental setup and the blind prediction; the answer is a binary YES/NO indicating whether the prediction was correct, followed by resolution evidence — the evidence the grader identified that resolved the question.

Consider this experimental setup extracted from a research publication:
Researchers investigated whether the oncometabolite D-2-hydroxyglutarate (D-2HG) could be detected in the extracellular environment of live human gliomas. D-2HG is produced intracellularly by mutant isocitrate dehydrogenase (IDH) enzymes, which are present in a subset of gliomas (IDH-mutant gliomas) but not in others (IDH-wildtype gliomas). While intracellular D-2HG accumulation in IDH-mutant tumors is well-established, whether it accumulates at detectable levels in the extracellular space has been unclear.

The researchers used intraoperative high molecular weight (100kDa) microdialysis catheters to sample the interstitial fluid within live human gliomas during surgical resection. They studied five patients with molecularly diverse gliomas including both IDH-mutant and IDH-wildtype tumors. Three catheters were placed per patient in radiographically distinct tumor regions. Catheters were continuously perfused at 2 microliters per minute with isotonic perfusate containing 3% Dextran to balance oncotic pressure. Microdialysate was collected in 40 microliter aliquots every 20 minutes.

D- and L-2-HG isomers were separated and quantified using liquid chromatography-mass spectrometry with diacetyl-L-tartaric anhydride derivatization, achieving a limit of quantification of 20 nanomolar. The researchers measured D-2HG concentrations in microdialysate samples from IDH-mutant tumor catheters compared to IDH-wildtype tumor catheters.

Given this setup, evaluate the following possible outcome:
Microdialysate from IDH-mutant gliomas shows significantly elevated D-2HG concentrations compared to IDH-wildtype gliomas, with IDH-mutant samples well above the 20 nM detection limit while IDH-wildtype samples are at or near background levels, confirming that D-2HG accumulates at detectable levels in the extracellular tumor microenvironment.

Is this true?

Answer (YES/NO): YES